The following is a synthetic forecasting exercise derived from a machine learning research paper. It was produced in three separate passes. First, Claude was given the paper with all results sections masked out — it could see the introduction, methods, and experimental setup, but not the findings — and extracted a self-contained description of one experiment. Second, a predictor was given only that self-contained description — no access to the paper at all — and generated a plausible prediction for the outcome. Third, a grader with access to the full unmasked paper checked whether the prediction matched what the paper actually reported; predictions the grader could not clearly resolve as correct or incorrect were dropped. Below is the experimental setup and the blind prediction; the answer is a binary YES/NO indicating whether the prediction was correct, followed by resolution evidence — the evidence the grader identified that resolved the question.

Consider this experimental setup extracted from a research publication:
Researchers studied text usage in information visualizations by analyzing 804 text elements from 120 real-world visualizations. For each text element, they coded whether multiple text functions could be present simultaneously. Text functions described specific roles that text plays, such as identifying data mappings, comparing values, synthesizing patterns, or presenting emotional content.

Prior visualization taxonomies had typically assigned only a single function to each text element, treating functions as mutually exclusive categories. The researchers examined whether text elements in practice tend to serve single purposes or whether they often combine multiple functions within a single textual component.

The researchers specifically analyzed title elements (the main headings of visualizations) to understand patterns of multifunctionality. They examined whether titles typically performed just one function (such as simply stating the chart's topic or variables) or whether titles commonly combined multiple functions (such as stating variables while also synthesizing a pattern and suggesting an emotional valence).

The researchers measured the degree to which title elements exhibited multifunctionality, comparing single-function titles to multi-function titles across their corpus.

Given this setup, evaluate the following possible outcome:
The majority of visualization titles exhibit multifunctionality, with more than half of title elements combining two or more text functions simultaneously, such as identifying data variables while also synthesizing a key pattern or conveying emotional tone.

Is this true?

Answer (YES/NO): YES